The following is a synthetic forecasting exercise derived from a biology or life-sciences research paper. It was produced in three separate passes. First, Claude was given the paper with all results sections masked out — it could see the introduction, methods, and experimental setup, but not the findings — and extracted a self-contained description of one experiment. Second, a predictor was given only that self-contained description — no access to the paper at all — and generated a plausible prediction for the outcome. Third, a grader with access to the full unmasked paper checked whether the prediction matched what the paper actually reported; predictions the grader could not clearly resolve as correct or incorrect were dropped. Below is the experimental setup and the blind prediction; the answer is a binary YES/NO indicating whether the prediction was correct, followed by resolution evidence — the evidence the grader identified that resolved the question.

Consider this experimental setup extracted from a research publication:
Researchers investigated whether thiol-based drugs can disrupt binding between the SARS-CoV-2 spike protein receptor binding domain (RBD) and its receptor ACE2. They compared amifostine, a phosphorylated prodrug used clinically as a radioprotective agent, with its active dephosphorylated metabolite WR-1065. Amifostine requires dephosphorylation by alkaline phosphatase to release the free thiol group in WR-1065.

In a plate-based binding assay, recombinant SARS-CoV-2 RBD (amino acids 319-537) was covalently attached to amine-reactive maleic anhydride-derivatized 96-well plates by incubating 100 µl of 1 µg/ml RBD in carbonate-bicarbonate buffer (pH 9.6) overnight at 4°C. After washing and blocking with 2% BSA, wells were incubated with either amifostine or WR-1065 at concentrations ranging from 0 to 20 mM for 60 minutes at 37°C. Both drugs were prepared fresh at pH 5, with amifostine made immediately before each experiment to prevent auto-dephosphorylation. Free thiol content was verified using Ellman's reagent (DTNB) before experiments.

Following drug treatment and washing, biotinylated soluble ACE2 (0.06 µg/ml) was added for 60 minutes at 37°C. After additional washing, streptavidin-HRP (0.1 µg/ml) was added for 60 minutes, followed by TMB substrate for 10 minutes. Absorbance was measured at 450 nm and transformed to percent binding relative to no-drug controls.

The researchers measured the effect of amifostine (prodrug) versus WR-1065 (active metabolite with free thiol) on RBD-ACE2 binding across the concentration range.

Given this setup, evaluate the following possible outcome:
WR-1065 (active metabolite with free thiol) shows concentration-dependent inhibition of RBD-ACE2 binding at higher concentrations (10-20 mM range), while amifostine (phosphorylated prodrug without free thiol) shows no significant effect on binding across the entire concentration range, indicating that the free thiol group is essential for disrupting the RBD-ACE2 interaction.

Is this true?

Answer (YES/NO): NO